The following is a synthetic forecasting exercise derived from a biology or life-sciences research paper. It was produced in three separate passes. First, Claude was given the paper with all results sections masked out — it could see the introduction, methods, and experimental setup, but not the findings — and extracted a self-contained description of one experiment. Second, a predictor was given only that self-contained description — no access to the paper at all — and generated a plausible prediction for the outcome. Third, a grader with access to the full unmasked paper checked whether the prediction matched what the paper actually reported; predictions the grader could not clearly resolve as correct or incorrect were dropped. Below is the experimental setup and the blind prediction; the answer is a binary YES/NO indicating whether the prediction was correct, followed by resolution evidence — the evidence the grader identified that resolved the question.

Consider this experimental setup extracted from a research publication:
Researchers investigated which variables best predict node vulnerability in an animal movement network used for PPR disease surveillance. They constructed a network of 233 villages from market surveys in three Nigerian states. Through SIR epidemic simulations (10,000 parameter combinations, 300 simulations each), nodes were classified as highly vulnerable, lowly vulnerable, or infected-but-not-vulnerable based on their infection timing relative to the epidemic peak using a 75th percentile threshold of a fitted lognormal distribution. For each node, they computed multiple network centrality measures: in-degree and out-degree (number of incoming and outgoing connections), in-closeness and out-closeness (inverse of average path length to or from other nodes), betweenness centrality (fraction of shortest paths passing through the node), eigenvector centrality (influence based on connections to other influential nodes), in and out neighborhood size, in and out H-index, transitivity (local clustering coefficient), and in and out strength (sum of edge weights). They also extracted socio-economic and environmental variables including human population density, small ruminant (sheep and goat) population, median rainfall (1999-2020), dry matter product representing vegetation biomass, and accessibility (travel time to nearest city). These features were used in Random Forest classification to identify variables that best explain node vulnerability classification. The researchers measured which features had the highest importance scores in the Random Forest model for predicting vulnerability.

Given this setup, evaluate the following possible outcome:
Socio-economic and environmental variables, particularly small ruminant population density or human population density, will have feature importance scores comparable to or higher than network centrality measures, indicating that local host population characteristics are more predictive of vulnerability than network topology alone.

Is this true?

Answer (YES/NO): NO